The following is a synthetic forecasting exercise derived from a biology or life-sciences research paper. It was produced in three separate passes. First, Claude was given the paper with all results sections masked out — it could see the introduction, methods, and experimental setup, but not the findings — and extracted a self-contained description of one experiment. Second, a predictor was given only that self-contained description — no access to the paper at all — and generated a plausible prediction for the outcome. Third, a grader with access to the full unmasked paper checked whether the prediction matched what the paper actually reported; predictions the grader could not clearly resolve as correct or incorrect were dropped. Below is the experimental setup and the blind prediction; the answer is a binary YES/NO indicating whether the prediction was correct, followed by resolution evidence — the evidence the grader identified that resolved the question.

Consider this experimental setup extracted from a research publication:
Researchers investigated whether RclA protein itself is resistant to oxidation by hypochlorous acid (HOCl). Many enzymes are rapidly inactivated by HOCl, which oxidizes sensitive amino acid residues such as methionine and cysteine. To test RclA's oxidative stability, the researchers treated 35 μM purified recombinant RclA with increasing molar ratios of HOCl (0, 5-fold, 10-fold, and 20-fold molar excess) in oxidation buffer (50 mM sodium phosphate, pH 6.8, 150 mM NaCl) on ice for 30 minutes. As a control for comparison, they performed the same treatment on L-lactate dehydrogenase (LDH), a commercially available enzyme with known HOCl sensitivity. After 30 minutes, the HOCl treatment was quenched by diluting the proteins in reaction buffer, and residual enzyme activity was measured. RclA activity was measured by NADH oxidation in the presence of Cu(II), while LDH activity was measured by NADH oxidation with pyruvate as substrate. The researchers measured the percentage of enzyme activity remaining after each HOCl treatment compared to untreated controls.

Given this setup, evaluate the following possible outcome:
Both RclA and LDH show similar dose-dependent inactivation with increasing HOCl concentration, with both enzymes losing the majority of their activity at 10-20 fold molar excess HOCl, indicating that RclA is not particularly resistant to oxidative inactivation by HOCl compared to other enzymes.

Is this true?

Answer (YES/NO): NO